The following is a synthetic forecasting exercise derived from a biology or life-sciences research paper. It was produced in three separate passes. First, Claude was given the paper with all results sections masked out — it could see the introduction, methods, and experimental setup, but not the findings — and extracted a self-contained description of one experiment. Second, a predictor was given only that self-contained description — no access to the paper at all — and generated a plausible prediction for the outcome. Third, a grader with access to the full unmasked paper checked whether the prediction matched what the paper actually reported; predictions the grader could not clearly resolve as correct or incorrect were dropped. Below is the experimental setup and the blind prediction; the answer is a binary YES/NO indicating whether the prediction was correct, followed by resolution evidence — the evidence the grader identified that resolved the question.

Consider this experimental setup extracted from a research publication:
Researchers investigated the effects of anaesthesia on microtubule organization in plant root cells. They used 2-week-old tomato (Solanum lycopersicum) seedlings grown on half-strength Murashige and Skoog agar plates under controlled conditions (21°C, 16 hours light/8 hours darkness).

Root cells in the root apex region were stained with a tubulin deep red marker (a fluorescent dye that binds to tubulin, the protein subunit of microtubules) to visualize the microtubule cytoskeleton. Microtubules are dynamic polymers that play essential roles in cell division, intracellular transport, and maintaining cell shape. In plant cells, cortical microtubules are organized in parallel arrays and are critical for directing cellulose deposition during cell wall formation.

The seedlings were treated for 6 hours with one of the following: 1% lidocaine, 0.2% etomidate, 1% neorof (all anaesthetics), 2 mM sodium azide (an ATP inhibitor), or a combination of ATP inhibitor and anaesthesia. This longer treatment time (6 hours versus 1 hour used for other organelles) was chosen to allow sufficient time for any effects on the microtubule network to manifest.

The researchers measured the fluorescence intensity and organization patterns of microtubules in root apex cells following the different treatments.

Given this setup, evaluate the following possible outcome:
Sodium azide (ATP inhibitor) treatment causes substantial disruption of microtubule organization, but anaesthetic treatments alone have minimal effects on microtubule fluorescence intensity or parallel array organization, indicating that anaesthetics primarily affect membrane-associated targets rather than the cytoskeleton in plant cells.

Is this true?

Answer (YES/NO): NO